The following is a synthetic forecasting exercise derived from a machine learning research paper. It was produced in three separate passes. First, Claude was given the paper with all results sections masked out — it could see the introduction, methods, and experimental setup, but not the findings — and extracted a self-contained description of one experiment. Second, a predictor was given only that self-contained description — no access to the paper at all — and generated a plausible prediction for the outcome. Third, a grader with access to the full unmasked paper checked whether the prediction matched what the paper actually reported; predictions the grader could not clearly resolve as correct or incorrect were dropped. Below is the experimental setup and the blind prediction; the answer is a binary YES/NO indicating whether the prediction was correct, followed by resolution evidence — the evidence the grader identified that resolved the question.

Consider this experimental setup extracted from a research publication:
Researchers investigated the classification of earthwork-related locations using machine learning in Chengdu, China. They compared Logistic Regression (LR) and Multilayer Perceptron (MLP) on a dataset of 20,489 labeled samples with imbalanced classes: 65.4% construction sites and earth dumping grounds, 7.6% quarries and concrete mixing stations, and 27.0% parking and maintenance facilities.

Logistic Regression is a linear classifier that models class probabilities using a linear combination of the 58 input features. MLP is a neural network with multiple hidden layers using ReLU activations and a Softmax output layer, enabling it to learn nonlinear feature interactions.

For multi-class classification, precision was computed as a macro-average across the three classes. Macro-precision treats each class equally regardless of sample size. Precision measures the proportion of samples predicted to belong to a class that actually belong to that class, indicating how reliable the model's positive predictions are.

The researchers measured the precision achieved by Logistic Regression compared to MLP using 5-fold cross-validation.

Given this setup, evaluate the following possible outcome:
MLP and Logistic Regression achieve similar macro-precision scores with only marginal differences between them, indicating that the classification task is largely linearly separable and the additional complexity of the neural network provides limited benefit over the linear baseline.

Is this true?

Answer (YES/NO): NO